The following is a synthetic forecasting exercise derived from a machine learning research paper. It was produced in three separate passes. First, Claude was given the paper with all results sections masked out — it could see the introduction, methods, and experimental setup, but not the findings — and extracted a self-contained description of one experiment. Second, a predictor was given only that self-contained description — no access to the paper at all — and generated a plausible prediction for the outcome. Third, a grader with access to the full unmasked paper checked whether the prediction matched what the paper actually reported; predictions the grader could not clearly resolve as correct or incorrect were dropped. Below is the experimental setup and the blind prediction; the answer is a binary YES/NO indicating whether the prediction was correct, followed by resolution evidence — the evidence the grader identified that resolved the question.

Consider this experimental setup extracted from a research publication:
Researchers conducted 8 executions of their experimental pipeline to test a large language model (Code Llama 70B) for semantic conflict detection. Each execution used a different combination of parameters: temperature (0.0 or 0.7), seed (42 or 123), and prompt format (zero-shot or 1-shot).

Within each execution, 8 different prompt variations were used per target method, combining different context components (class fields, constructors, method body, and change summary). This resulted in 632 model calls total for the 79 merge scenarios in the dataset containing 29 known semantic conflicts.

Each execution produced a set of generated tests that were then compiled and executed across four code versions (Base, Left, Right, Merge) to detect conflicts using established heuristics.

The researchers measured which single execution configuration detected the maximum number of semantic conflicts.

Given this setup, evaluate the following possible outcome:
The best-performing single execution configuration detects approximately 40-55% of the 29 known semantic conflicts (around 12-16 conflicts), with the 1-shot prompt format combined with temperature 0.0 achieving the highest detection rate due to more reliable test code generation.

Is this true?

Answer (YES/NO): NO